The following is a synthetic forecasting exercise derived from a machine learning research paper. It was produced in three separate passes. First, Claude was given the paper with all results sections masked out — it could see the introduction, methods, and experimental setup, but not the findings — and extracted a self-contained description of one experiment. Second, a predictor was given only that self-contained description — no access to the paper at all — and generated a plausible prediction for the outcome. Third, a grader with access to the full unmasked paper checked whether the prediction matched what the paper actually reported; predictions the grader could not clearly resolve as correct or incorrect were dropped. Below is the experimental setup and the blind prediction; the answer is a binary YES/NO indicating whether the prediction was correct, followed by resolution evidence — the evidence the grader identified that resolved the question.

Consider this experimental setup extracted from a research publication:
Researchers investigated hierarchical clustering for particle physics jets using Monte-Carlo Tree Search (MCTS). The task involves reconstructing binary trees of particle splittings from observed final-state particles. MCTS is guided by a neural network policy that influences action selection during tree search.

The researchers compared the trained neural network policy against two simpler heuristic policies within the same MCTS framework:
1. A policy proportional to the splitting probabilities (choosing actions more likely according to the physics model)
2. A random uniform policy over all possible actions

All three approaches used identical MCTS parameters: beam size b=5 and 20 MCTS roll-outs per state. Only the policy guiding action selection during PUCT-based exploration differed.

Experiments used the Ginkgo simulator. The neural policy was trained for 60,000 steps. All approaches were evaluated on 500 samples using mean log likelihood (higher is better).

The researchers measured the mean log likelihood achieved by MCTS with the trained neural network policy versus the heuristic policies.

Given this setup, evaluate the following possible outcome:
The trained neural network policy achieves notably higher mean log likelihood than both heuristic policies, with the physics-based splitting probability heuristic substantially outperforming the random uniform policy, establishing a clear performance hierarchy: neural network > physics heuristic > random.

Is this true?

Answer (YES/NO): NO